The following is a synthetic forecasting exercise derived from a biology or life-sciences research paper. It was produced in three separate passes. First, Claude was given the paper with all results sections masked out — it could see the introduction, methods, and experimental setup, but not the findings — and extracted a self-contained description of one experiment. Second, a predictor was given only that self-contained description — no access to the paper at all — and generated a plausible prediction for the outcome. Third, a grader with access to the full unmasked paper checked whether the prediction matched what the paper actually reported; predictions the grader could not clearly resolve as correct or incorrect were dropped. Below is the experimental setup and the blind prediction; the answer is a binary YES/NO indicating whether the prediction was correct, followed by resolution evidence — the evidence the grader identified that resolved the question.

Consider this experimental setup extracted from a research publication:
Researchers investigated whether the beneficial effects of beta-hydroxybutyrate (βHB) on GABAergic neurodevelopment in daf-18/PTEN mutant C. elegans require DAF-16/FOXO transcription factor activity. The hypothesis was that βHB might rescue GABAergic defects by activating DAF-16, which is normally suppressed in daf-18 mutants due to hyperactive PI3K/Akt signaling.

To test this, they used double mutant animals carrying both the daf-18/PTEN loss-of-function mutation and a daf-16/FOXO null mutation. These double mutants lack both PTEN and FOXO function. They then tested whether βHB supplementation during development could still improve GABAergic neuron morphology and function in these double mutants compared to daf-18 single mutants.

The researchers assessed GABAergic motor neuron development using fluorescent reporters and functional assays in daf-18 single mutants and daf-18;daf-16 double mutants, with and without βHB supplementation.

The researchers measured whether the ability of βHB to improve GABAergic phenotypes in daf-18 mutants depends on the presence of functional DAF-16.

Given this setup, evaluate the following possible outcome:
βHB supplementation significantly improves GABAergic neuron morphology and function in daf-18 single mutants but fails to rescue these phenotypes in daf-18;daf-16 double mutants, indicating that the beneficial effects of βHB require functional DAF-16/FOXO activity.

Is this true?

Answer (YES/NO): YES